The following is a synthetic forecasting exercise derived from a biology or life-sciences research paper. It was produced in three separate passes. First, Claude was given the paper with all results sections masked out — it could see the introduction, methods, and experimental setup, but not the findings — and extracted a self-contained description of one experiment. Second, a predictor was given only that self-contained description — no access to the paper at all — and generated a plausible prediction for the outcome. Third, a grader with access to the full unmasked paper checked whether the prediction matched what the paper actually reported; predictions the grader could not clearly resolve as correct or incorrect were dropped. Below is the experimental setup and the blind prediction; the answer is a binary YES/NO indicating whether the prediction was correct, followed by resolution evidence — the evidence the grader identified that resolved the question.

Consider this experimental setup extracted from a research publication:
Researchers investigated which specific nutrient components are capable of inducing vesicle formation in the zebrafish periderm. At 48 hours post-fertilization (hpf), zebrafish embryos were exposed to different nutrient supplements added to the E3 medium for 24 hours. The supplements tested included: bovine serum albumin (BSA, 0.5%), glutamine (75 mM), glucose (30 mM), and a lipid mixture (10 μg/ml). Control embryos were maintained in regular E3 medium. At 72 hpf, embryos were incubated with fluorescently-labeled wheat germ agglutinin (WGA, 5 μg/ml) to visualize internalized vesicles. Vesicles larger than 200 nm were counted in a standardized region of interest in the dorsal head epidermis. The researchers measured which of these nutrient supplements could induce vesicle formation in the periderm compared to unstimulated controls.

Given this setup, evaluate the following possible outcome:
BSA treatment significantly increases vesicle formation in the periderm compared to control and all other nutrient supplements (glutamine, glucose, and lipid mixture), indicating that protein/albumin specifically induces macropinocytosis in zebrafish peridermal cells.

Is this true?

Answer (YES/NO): NO